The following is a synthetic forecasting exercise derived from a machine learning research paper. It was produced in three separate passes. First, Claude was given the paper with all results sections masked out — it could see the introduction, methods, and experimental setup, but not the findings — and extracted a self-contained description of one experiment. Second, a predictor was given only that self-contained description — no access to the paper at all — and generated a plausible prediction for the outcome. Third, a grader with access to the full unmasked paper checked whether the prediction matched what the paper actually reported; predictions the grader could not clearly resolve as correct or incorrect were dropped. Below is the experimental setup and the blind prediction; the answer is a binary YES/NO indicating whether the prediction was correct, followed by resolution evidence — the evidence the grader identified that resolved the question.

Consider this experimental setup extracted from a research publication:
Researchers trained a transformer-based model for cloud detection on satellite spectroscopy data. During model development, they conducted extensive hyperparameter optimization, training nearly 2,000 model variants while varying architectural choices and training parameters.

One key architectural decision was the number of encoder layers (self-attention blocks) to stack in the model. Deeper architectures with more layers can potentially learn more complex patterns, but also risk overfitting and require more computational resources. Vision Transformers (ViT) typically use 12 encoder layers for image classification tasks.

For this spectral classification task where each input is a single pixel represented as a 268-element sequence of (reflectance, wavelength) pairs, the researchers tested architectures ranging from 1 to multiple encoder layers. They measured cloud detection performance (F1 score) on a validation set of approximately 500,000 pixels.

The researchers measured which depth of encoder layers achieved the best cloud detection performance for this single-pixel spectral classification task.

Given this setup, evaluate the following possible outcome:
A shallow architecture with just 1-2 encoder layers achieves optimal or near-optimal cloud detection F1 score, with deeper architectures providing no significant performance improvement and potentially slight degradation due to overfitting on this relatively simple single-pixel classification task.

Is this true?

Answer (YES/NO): YES